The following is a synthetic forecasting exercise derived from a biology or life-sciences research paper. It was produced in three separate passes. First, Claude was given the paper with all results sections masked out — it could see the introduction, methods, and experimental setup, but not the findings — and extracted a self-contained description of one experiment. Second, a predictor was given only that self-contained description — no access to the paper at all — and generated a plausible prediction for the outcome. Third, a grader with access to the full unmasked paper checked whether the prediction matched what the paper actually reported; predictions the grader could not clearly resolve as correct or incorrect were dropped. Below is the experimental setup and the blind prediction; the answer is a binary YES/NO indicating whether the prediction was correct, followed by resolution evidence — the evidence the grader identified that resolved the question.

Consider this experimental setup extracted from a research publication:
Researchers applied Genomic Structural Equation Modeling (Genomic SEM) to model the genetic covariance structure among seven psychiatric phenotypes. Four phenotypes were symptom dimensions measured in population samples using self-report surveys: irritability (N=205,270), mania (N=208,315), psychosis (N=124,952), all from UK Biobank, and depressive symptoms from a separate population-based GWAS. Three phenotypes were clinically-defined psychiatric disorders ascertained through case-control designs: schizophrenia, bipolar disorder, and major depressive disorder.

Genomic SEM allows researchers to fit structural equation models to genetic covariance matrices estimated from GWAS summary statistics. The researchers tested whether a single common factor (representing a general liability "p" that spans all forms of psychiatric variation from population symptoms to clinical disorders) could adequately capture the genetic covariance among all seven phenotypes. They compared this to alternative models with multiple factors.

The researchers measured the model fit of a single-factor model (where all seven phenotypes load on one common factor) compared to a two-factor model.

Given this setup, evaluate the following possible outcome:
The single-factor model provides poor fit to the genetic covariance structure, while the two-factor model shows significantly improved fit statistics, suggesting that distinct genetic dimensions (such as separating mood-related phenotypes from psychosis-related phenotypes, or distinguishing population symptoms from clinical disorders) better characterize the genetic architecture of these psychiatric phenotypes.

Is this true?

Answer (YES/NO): YES